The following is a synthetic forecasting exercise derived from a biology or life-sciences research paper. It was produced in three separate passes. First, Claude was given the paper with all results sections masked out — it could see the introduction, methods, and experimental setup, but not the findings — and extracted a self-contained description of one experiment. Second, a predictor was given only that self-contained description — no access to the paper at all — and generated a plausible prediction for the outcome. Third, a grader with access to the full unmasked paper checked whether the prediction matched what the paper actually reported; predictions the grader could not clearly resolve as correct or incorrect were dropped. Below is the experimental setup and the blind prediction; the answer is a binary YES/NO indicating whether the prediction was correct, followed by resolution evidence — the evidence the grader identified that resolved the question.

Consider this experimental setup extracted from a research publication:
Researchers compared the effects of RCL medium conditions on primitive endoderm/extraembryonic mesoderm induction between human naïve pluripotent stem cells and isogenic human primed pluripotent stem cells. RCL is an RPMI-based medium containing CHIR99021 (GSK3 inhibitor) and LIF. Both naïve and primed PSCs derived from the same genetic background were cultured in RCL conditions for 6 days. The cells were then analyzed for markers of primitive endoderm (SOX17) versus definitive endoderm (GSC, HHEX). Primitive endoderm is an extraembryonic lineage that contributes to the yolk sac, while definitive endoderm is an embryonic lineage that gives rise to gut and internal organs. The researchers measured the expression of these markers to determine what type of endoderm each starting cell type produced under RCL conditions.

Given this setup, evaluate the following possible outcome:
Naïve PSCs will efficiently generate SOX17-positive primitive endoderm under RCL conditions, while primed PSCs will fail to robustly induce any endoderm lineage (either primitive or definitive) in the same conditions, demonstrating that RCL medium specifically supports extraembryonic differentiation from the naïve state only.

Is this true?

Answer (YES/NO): NO